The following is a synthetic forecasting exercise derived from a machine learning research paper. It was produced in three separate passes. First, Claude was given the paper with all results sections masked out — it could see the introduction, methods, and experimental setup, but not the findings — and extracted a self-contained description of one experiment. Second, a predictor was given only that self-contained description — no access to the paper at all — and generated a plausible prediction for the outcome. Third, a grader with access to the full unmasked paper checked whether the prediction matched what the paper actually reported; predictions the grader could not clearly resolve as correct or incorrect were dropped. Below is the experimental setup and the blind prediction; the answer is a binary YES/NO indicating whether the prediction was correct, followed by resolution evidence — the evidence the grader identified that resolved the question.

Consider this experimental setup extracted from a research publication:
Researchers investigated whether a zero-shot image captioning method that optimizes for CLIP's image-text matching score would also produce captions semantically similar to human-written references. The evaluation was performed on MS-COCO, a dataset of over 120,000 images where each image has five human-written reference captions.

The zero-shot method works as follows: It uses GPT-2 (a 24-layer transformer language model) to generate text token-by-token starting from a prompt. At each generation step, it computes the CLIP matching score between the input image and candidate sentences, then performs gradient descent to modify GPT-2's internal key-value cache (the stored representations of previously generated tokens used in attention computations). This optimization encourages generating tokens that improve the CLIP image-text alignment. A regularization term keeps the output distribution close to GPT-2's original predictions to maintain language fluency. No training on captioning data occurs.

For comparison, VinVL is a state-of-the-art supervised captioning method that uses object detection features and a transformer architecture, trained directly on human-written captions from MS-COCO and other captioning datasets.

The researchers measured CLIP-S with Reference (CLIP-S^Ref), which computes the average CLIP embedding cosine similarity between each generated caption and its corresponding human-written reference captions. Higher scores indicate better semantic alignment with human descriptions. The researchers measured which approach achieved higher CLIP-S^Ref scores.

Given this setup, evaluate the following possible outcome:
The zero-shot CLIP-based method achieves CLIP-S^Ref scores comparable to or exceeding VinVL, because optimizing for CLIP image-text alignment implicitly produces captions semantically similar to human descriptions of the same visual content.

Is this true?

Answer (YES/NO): NO